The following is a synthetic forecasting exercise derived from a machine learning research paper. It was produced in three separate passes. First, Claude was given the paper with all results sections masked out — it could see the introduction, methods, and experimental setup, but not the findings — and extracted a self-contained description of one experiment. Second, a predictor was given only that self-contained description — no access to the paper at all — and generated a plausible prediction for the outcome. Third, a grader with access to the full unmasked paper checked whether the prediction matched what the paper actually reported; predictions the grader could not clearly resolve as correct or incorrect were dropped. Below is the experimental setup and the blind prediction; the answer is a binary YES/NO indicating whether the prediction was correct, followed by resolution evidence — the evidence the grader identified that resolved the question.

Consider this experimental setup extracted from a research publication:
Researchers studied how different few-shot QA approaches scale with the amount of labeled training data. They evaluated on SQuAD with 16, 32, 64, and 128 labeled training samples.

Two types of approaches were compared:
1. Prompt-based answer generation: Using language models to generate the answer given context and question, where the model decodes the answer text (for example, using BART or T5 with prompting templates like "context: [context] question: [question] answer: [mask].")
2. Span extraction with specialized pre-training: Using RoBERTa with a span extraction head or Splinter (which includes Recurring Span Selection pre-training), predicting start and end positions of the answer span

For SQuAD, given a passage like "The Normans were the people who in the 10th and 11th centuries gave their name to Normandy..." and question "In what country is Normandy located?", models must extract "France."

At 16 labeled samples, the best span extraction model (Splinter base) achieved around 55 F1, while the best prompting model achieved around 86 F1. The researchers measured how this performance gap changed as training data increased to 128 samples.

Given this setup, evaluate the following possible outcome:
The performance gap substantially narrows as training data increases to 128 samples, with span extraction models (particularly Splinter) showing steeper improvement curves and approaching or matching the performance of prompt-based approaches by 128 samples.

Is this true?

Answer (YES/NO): NO